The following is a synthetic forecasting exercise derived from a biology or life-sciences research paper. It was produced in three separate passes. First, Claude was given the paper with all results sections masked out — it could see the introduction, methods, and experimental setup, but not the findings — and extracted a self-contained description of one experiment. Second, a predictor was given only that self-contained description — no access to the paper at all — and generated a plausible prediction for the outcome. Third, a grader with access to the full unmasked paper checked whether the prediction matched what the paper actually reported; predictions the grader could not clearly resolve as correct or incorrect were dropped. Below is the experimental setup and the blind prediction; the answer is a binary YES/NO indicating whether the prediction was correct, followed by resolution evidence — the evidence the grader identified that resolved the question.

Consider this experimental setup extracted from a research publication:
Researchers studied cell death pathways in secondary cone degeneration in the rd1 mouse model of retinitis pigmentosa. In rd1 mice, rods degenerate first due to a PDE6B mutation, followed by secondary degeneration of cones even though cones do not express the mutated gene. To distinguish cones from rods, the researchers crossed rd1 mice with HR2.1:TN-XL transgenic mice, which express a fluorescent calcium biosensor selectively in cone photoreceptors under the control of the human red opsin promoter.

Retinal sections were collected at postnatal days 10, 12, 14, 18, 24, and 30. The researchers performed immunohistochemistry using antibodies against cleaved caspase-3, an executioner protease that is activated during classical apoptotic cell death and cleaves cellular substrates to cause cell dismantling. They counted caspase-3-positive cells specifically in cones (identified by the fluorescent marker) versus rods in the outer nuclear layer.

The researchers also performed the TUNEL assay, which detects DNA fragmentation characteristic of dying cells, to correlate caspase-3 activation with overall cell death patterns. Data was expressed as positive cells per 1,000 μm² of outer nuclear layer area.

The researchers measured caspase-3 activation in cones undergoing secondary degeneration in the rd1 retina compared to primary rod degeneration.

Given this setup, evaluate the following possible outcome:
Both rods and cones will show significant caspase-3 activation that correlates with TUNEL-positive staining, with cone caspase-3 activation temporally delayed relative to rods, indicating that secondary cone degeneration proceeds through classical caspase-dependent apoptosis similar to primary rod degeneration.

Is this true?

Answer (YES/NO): NO